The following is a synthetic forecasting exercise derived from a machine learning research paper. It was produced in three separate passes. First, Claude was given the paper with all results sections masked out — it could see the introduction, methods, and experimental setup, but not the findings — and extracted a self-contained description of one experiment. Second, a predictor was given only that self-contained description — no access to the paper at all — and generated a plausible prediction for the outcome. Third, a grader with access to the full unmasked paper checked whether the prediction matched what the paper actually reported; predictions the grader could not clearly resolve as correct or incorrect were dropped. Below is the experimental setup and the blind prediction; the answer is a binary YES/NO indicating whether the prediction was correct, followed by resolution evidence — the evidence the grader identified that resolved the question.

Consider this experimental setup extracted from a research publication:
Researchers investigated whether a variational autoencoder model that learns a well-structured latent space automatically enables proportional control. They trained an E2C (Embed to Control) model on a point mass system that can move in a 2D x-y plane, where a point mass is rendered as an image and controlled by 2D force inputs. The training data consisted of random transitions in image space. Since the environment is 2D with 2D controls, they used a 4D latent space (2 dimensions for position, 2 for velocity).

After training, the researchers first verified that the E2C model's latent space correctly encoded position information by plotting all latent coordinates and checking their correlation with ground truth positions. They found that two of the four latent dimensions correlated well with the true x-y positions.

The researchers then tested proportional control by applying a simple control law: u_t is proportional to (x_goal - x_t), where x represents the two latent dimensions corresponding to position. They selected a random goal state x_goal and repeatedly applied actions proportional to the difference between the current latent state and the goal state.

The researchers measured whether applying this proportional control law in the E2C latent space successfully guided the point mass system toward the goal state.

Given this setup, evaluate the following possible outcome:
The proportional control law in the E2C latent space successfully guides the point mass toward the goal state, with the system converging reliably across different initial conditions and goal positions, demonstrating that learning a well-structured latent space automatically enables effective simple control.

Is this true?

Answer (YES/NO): NO